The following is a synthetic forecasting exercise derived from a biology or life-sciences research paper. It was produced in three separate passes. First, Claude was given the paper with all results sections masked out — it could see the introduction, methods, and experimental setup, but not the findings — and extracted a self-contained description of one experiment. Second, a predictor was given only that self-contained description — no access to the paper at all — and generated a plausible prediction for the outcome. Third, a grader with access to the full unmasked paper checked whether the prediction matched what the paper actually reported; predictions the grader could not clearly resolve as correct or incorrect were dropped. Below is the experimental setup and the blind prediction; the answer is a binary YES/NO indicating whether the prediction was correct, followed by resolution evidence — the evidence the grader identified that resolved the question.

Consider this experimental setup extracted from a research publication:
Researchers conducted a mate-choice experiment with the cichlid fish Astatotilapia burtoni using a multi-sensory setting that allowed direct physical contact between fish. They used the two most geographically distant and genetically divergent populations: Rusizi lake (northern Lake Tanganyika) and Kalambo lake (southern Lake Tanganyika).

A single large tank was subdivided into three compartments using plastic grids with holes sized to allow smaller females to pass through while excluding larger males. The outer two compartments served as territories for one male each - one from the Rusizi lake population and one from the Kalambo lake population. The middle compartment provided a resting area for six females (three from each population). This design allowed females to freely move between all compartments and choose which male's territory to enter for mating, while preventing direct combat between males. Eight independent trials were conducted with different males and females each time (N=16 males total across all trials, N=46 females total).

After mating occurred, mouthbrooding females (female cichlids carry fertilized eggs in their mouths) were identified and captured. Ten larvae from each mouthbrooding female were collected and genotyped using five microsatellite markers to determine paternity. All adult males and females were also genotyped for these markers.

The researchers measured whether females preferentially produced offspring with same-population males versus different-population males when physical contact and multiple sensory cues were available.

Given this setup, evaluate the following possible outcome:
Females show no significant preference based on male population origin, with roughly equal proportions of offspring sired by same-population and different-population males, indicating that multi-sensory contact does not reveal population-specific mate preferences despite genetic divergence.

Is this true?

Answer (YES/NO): NO